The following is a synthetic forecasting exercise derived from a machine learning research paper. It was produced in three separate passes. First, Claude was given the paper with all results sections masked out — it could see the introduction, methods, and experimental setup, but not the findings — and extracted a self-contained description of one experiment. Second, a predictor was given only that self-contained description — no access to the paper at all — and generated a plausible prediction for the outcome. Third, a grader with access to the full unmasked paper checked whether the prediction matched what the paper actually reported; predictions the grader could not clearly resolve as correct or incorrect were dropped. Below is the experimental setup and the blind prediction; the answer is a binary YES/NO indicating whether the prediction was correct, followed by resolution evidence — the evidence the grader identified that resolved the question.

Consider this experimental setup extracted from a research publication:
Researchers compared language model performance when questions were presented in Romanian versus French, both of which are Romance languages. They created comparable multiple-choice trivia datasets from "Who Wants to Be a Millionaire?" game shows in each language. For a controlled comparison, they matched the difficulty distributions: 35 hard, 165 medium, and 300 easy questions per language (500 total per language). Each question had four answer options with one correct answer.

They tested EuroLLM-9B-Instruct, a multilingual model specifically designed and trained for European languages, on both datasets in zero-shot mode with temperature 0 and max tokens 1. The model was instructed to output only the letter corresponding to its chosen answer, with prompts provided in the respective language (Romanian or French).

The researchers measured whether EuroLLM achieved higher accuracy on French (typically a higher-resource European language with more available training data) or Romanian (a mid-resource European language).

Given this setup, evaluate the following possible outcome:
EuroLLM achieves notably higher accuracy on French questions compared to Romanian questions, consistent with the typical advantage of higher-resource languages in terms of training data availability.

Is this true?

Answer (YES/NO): NO